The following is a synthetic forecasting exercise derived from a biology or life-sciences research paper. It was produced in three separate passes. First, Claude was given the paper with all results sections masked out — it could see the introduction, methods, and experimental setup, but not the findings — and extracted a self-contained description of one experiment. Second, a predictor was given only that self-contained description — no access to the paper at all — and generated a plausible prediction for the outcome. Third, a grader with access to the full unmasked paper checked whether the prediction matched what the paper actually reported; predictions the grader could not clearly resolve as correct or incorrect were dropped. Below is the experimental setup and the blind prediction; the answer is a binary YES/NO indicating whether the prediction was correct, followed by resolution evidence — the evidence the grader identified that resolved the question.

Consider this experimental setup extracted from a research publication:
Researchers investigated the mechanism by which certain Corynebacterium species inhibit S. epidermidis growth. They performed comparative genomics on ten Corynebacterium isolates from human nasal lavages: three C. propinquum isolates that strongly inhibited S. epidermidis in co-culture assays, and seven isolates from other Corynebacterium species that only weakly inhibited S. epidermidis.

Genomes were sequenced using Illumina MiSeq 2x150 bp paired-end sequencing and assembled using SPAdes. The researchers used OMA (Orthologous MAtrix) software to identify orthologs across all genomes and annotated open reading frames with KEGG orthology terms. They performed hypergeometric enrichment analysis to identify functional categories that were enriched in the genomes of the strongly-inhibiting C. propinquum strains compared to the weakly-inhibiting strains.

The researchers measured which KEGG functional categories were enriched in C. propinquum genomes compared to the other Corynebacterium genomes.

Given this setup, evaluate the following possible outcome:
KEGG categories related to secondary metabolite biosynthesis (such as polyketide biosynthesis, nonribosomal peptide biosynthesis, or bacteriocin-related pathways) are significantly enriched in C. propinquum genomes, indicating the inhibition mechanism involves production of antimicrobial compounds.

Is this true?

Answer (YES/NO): NO